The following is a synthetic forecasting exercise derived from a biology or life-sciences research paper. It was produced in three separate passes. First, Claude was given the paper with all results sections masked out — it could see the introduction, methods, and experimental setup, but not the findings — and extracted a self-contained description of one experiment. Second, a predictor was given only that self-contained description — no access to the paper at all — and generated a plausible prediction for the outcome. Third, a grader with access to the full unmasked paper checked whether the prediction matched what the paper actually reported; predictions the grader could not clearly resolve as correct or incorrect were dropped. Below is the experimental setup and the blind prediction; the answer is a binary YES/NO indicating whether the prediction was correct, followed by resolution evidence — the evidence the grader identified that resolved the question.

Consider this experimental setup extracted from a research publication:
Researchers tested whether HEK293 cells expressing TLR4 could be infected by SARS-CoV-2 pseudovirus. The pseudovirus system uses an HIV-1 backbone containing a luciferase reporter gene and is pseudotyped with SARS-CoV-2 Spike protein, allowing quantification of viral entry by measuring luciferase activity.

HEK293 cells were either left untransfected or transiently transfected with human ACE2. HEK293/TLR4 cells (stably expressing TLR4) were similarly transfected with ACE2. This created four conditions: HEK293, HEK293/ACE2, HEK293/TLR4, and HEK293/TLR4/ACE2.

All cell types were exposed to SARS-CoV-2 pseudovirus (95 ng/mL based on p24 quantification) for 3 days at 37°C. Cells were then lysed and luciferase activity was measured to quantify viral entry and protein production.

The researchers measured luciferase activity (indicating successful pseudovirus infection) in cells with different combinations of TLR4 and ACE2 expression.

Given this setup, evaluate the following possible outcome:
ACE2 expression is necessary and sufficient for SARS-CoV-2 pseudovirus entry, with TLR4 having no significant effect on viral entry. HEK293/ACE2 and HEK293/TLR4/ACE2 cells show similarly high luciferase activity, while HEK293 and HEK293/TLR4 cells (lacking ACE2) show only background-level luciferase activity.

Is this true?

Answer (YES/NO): YES